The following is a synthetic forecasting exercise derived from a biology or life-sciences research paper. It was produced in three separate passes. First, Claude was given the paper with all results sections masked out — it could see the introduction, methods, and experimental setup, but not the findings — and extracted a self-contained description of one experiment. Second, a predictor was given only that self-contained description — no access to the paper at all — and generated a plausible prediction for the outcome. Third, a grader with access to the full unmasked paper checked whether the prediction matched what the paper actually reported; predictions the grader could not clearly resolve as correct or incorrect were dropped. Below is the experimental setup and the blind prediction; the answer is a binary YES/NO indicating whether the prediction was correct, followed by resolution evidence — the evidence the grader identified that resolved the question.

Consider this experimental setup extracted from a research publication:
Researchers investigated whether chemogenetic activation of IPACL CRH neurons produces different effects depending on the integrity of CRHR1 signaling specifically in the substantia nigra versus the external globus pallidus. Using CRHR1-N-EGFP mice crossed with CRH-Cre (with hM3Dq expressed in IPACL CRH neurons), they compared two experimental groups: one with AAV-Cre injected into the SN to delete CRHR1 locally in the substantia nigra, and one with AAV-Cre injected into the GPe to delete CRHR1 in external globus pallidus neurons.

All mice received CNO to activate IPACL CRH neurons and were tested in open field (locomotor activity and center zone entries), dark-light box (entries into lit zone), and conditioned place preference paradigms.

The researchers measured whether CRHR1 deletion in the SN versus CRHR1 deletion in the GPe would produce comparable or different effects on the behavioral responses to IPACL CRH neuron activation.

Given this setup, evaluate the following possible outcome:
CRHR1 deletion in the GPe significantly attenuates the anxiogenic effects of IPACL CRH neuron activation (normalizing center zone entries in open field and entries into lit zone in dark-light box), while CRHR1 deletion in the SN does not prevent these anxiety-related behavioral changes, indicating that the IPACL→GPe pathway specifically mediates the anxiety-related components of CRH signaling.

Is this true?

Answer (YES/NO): NO